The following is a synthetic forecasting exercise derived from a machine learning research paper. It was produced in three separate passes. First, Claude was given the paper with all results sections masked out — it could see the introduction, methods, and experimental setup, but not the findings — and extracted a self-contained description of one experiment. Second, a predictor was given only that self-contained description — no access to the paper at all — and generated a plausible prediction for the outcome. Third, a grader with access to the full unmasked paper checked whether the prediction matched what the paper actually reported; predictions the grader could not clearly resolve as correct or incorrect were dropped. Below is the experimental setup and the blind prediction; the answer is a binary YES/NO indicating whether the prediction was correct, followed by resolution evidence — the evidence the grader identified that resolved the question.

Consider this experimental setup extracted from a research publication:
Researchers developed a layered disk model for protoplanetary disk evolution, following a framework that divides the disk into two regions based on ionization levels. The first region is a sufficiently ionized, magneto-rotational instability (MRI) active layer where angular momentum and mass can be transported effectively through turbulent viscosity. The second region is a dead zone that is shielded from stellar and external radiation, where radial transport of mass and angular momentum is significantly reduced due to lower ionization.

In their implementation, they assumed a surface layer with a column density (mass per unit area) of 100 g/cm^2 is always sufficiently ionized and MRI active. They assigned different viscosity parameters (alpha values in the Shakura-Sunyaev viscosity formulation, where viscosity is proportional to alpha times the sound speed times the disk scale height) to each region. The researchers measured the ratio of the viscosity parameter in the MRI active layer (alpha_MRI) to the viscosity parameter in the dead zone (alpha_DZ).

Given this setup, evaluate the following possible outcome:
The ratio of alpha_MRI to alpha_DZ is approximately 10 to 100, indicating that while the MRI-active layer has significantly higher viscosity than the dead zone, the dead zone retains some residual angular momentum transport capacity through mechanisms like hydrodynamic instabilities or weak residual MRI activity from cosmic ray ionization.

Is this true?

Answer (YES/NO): YES